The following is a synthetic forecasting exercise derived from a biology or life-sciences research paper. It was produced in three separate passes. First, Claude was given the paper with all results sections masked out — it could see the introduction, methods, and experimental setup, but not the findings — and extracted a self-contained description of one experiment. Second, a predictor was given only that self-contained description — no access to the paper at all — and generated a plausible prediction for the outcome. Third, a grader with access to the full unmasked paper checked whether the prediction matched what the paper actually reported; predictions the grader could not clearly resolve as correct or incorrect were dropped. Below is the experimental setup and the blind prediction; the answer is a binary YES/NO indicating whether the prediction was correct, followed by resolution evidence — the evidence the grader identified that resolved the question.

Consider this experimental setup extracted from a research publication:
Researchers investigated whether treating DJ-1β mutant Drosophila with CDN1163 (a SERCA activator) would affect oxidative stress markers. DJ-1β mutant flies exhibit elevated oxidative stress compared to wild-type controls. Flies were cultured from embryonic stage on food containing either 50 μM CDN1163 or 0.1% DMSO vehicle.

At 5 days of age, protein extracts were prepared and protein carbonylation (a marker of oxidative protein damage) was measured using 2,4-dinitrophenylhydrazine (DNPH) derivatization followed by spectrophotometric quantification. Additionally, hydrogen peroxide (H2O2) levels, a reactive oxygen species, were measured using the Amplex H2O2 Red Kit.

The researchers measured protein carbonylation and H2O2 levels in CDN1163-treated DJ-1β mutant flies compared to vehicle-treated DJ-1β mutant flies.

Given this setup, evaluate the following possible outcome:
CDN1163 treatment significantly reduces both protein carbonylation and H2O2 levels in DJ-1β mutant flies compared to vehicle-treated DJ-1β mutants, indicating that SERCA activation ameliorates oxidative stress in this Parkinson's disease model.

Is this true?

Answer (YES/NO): NO